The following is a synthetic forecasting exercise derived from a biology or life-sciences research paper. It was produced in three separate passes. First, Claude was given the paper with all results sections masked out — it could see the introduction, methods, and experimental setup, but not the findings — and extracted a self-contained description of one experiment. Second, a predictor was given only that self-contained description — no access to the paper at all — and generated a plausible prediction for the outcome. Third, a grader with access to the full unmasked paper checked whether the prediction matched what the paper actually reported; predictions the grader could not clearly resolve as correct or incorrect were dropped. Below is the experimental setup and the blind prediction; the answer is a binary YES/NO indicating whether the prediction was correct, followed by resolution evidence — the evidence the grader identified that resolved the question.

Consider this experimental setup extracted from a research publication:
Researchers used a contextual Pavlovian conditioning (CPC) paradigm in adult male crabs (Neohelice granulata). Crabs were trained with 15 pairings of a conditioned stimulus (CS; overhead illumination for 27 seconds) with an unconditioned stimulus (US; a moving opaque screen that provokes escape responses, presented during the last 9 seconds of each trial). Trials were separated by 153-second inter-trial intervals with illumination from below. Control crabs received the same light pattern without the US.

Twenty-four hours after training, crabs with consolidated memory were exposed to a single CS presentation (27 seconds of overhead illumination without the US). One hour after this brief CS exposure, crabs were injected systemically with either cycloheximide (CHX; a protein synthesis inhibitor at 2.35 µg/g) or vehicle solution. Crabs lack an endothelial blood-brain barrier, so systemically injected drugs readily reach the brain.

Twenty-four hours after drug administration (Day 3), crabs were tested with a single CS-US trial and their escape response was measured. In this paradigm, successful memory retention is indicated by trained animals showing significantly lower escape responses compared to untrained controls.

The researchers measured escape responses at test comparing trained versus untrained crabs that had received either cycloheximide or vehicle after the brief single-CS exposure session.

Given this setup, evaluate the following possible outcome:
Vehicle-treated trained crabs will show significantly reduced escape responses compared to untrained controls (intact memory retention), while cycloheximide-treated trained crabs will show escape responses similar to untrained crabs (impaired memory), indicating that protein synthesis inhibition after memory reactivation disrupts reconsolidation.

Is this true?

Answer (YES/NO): YES